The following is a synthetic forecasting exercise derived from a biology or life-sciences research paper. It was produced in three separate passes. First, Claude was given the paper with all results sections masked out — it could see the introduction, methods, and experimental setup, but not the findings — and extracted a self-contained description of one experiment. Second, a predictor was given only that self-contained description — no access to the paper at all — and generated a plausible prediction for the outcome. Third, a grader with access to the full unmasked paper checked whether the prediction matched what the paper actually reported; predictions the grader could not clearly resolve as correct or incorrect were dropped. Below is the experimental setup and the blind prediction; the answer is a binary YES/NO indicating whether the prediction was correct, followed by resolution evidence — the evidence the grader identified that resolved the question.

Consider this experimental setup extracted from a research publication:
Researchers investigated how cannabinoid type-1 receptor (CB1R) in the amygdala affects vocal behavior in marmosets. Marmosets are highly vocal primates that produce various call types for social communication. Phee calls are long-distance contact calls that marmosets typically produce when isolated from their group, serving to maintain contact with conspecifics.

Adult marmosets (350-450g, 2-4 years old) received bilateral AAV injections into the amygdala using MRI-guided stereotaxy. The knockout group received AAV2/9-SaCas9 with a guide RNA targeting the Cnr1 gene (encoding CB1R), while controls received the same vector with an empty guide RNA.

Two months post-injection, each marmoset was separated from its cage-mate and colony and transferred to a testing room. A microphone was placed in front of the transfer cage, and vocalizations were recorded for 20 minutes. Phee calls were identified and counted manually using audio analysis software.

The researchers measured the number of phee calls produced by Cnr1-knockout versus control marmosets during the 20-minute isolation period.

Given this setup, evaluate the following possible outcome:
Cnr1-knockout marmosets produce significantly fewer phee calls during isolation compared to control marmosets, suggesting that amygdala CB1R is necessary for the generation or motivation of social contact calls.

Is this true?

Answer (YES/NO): YES